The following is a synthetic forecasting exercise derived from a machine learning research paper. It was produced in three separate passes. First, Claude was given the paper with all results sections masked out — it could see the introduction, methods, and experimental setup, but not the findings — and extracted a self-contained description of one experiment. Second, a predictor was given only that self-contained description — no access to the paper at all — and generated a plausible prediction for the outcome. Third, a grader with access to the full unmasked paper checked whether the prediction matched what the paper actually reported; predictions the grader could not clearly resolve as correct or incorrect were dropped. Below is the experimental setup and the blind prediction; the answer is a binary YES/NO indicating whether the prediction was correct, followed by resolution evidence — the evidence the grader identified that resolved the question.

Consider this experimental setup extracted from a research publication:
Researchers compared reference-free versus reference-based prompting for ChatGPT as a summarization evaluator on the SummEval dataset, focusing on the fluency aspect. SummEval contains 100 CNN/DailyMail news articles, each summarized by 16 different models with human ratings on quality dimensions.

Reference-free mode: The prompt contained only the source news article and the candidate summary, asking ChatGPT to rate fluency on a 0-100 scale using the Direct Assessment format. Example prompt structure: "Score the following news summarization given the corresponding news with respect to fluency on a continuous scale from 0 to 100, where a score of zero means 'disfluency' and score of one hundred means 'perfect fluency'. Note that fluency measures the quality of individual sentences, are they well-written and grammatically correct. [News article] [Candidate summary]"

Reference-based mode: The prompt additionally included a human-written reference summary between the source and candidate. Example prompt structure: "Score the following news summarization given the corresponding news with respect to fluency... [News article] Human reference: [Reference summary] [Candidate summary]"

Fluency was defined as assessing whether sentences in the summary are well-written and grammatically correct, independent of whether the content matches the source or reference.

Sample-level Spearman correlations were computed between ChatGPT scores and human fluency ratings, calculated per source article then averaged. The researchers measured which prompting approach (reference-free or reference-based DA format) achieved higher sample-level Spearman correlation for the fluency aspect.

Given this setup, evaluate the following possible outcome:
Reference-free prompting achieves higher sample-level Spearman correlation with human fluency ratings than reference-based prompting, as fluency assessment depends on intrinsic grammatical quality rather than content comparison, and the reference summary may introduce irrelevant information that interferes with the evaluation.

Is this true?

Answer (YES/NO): YES